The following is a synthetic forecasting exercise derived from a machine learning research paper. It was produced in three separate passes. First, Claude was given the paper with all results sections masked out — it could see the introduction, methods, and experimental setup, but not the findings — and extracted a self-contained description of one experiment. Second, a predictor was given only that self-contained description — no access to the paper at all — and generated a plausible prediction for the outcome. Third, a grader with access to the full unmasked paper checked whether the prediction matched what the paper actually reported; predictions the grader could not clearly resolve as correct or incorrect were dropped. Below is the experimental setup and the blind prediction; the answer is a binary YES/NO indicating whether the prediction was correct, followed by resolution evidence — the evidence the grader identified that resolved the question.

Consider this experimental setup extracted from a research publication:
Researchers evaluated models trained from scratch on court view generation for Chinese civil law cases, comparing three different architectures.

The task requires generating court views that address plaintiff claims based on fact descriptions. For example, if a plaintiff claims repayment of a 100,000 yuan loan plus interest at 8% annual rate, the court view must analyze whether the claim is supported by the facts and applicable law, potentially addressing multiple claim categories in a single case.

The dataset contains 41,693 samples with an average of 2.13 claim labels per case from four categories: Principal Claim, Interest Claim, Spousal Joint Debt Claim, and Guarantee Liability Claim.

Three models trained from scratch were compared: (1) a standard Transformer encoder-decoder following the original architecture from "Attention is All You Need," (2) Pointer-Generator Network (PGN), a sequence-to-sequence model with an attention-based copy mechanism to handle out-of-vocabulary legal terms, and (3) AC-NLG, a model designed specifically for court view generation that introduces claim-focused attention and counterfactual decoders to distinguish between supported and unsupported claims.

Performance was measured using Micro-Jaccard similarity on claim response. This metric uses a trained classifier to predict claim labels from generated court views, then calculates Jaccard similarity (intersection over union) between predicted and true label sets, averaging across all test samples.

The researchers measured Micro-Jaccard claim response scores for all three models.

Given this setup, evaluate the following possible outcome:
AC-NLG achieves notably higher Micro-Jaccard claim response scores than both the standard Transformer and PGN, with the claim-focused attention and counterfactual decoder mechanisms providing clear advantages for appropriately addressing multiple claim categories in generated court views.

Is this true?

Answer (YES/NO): NO